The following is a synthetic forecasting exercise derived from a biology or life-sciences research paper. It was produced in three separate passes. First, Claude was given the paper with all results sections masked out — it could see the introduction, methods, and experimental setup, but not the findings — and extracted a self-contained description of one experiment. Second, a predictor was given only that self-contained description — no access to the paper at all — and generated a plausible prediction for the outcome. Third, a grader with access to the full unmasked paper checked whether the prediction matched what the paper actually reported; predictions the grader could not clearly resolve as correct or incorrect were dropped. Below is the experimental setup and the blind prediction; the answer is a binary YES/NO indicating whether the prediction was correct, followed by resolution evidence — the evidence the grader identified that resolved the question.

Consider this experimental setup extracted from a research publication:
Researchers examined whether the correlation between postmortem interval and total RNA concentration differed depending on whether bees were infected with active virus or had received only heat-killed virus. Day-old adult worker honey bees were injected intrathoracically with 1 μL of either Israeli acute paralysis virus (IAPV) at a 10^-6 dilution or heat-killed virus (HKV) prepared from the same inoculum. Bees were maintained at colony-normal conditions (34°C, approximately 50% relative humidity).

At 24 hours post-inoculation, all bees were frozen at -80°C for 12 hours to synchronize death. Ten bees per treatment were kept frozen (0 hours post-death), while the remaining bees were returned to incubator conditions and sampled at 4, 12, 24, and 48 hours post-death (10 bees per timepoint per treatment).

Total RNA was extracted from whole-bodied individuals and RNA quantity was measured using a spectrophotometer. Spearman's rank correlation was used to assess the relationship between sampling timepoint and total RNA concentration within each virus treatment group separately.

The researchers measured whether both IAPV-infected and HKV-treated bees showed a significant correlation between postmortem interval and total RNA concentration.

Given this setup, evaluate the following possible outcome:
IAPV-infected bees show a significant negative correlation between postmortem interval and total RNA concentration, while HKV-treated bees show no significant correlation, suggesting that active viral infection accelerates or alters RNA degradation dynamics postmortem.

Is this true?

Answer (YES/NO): NO